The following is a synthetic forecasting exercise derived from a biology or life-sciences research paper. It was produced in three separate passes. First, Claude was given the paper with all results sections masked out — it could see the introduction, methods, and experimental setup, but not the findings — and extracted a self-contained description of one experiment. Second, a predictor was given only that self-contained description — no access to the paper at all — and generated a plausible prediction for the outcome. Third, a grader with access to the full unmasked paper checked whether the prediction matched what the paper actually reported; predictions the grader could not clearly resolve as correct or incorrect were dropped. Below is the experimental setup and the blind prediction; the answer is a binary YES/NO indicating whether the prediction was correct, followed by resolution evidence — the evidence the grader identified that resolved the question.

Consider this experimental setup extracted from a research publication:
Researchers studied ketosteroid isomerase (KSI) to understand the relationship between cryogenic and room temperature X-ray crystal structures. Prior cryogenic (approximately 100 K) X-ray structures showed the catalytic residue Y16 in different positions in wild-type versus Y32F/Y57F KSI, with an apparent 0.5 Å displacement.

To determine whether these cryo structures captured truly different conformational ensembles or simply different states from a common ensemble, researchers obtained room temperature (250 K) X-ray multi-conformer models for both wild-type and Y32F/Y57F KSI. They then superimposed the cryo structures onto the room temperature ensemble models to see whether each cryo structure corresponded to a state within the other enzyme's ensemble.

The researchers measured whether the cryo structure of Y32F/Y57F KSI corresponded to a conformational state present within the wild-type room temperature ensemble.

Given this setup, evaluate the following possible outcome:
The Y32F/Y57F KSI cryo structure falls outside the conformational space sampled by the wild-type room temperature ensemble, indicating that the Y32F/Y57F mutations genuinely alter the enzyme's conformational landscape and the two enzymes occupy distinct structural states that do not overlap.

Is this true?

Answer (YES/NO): NO